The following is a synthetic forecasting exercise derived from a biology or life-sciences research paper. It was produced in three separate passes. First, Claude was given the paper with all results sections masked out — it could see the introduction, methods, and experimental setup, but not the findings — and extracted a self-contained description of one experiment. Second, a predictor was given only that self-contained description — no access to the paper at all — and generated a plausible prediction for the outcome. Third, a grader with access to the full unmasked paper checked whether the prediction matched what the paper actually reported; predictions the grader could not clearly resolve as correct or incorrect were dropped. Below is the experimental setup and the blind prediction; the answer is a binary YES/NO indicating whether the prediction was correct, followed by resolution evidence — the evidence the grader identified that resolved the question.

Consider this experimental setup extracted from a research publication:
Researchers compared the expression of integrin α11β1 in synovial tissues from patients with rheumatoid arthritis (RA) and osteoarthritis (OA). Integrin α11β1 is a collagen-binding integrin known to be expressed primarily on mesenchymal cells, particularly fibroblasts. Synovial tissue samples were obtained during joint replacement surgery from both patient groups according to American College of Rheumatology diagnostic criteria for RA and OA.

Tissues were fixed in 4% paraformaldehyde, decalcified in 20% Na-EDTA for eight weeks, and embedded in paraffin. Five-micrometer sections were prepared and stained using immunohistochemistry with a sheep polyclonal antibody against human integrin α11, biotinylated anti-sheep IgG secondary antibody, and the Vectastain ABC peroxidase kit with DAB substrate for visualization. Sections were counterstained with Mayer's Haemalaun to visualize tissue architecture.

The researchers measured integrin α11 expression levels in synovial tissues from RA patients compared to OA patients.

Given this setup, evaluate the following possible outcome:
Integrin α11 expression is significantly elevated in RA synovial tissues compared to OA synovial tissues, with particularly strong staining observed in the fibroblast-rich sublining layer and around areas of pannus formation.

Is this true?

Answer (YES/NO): YES